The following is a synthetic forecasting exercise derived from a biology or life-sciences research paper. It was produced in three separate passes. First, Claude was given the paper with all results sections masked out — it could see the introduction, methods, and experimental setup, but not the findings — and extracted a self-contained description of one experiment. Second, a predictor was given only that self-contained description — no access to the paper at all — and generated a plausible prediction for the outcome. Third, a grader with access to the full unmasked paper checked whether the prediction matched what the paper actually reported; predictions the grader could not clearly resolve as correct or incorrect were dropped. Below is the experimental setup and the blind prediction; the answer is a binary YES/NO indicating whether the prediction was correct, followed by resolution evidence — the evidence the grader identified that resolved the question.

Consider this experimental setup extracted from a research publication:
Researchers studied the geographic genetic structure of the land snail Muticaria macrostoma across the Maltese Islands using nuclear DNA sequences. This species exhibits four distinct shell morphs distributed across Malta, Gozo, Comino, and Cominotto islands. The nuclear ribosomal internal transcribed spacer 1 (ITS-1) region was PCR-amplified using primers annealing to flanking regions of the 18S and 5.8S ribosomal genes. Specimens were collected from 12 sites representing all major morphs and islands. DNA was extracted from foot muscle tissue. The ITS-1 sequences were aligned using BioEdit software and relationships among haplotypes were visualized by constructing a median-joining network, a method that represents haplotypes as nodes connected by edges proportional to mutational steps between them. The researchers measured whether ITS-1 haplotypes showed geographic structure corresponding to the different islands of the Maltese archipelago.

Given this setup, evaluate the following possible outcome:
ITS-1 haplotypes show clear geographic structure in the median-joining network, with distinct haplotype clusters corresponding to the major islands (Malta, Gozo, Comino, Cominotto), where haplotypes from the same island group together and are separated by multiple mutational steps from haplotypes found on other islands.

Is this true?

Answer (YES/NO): NO